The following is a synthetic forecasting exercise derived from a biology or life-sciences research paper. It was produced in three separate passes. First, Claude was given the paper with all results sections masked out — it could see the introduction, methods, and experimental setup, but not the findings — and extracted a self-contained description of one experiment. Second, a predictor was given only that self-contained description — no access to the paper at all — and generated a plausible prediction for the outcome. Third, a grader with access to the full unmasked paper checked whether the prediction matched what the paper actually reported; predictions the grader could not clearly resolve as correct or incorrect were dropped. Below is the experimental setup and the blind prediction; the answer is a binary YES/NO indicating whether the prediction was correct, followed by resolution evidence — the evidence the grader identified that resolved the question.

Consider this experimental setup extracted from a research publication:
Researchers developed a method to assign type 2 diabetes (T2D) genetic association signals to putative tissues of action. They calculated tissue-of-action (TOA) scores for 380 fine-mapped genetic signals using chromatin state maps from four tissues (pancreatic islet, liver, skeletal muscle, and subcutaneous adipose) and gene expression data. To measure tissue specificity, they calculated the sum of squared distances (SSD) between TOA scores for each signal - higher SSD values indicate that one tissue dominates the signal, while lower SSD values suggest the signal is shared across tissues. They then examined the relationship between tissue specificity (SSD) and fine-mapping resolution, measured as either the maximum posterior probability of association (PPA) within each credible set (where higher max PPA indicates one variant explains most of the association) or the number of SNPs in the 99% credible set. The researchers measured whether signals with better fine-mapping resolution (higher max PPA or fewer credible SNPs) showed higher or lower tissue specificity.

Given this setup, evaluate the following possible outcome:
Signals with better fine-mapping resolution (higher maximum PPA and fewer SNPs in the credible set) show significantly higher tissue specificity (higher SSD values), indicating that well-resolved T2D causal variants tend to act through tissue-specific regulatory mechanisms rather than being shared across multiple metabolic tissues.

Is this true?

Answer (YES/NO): NO